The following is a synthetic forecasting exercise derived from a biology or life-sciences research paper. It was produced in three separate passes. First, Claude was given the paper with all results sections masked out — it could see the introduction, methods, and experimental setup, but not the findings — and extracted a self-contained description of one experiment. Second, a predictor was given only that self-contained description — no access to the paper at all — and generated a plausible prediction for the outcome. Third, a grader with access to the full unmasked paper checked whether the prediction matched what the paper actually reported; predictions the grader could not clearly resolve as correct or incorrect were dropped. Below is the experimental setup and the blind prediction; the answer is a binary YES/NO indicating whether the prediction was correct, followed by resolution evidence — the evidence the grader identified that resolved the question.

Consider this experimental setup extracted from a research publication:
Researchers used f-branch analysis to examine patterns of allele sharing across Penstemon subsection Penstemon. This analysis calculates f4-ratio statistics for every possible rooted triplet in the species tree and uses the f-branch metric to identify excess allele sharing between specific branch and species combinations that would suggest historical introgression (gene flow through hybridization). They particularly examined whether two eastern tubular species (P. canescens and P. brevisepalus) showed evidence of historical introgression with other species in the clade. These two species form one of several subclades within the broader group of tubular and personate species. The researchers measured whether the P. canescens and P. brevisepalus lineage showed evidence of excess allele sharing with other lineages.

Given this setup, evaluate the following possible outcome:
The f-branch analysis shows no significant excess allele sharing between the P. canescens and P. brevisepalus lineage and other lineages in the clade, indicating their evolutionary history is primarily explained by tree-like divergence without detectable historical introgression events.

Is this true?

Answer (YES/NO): NO